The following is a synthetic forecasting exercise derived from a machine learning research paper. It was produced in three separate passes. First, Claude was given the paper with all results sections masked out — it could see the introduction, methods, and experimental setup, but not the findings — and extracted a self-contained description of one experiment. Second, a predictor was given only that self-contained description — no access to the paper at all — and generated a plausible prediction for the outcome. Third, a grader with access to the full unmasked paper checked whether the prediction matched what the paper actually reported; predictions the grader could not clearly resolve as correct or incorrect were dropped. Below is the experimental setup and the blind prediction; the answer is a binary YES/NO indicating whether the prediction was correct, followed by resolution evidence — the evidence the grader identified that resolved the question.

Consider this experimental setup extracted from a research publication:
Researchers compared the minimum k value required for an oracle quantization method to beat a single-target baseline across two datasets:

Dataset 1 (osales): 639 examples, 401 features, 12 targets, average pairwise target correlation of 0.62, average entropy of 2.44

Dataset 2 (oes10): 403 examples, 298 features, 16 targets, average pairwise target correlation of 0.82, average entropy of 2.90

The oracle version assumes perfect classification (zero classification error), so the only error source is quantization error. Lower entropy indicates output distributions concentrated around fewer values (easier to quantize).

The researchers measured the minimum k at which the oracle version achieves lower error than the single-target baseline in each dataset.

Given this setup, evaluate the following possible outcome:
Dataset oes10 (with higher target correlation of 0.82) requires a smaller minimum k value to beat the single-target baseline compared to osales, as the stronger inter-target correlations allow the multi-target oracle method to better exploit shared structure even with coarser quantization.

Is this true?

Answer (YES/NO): NO